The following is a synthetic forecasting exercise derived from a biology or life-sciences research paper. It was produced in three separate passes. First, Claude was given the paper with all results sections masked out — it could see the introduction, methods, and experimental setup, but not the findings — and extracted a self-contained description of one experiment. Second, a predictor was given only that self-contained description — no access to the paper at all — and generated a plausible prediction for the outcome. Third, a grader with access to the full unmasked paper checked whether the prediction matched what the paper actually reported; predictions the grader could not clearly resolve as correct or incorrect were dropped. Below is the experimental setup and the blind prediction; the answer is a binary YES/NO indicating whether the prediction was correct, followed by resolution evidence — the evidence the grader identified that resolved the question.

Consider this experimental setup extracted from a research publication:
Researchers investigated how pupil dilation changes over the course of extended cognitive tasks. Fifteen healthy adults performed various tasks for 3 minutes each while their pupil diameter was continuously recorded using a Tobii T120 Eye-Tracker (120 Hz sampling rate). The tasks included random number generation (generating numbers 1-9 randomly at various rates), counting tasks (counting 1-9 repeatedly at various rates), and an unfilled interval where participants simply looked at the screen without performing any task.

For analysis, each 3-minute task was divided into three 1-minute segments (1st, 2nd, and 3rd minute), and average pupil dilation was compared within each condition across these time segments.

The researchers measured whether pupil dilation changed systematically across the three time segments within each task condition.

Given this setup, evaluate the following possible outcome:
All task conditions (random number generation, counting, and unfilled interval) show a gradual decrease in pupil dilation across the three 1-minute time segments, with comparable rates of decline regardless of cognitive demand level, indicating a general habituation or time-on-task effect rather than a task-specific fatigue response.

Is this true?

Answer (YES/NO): NO